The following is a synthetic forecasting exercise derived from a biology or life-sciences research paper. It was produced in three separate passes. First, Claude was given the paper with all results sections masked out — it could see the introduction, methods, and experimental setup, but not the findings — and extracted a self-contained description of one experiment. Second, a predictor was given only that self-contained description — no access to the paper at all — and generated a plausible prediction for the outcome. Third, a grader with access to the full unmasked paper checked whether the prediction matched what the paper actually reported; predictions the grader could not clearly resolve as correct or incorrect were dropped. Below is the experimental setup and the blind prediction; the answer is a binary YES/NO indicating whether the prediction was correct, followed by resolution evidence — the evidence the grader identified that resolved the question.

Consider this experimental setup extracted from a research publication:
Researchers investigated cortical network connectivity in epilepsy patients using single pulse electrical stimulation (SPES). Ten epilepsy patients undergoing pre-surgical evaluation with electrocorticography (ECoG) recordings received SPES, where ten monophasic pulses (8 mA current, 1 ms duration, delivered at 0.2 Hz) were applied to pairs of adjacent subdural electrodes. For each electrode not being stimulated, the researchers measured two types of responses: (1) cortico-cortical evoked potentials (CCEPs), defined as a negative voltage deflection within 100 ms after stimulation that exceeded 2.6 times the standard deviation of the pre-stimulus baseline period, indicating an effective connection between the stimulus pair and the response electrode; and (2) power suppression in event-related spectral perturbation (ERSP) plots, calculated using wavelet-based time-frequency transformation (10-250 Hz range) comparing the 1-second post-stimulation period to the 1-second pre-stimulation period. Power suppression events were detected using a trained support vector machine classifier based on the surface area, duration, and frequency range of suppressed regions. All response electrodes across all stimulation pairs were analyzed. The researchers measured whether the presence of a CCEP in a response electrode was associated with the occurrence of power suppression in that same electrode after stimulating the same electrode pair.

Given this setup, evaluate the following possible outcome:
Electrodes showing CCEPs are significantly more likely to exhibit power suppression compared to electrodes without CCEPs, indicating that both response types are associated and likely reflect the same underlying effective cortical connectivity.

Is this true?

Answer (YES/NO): YES